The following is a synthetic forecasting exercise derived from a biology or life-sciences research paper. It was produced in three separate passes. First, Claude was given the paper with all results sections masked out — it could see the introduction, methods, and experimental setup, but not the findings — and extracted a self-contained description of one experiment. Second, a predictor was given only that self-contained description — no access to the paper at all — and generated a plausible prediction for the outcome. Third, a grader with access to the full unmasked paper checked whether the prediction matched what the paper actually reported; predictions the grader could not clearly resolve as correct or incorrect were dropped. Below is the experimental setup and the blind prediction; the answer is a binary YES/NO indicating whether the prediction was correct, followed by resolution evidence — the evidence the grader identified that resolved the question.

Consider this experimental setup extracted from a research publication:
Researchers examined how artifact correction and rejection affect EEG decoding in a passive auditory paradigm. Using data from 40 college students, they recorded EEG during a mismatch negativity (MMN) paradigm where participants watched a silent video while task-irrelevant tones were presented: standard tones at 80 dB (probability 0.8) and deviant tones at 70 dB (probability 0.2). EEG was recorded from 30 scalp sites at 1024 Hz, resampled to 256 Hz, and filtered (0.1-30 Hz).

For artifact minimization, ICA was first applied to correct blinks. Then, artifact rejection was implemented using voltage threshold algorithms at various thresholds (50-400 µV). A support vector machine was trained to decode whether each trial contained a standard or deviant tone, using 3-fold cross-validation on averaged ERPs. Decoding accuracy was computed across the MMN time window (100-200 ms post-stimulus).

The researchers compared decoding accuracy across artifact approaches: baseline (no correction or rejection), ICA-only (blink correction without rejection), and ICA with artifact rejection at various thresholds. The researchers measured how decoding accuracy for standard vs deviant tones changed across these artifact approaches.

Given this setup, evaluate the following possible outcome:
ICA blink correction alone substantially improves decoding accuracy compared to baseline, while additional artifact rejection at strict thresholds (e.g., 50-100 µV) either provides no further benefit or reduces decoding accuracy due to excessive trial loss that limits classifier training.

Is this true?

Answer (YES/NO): NO